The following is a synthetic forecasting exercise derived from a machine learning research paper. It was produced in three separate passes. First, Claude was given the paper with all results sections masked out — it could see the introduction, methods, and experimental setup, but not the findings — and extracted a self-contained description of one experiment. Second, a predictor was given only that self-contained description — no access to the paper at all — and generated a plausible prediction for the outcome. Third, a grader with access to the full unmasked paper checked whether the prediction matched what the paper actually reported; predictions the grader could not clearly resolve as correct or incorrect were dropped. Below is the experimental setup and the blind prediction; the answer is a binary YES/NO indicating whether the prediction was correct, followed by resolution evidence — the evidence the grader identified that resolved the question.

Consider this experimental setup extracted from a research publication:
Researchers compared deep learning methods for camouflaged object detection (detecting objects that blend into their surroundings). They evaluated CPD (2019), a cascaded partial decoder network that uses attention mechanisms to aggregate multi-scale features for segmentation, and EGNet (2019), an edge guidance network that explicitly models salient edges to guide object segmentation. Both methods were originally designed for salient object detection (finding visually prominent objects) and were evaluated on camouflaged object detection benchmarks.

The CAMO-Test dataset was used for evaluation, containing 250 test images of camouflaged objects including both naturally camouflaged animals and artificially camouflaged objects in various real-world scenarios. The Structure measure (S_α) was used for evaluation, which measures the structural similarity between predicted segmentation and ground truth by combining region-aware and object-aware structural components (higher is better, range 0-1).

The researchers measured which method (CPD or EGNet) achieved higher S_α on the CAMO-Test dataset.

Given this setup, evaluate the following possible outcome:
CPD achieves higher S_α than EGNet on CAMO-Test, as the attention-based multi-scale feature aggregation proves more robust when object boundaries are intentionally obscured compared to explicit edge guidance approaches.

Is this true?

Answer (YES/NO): NO